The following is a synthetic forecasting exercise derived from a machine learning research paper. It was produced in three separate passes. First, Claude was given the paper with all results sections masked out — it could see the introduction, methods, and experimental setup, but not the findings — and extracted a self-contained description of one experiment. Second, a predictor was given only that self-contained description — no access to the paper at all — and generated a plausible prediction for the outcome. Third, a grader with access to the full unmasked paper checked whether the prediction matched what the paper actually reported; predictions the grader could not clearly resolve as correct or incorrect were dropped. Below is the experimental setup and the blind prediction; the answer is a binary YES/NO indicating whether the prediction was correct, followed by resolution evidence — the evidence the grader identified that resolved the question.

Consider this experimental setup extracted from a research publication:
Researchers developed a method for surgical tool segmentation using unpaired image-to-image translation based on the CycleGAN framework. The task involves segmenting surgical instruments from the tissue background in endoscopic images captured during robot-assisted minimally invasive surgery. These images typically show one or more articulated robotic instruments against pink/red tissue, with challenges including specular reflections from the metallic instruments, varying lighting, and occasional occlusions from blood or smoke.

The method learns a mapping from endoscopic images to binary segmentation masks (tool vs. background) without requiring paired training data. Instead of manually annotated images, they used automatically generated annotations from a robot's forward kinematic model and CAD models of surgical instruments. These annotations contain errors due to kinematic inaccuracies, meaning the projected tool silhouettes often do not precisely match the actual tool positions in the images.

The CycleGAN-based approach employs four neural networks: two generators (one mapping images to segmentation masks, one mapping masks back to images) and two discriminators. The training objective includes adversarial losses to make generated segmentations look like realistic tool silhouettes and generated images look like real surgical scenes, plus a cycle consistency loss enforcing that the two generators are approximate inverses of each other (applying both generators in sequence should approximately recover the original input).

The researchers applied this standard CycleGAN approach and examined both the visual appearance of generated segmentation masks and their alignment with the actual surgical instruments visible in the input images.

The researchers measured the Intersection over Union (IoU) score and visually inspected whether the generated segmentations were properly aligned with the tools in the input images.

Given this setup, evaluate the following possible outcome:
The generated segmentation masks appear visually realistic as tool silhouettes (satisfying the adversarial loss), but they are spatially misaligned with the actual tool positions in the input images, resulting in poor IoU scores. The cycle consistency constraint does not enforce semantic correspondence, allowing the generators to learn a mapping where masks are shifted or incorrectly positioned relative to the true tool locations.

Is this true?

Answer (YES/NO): YES